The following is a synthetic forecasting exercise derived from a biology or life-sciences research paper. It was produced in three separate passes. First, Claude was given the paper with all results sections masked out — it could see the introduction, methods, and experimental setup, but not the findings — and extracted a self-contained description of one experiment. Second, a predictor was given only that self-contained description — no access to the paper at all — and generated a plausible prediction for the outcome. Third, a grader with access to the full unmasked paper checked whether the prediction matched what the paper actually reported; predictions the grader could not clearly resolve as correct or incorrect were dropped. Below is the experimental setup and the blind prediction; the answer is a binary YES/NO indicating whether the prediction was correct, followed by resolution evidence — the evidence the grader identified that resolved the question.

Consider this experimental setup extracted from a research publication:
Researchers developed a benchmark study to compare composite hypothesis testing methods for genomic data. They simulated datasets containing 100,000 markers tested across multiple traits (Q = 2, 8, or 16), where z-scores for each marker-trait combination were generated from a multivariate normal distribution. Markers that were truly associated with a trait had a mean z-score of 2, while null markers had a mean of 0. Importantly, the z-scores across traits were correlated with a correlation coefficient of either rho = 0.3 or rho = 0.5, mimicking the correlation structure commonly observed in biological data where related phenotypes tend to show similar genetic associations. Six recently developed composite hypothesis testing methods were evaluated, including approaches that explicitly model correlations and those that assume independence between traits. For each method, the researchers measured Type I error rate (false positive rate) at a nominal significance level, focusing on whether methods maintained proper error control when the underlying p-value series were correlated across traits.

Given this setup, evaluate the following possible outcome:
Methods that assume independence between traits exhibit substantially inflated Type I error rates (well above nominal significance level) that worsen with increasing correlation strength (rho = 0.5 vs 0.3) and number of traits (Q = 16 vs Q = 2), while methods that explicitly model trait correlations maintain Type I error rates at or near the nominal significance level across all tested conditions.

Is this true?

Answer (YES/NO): NO